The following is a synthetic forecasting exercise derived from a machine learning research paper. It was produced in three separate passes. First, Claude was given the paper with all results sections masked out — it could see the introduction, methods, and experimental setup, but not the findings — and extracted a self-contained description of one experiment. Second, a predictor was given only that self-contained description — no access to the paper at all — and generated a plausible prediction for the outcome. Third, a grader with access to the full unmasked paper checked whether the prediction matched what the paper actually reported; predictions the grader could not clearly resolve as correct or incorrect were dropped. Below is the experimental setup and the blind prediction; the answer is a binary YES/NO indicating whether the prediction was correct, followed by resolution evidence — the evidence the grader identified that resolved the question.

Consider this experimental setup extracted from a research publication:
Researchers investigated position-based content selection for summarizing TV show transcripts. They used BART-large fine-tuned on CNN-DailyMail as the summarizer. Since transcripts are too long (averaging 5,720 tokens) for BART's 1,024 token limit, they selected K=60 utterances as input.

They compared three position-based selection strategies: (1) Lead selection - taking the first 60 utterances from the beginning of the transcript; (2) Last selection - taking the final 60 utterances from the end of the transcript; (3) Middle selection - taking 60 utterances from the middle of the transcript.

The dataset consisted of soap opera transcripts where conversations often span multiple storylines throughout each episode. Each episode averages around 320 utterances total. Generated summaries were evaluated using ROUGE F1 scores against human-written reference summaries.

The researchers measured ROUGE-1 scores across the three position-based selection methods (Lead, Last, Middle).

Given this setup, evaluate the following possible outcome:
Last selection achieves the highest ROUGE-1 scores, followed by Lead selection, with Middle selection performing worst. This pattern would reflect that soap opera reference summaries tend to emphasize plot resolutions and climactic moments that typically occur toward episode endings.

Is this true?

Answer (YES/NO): NO